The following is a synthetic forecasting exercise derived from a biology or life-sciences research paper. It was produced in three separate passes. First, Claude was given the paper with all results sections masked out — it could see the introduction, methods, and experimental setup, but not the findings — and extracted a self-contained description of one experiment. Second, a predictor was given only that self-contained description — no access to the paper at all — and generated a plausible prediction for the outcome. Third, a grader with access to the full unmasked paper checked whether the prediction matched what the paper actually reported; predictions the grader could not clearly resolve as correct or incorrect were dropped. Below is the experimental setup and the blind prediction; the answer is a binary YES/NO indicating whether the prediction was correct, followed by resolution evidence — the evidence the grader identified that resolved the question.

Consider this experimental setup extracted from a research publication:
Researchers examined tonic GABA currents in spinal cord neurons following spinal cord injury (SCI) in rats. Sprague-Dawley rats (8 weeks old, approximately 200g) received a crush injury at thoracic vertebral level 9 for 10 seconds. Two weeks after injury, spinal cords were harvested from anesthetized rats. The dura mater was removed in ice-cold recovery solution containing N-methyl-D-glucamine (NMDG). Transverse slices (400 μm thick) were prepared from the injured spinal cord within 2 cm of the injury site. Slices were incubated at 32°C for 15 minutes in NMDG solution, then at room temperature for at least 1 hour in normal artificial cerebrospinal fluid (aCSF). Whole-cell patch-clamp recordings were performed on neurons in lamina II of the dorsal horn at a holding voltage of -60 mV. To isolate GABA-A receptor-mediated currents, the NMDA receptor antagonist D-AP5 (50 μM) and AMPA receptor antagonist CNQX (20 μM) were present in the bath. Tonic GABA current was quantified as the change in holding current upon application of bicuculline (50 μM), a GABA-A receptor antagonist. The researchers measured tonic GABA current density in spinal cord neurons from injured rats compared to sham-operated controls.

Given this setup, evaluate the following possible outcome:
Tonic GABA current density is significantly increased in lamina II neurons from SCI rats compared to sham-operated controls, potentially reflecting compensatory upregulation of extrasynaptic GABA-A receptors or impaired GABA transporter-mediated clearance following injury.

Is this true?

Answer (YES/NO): NO